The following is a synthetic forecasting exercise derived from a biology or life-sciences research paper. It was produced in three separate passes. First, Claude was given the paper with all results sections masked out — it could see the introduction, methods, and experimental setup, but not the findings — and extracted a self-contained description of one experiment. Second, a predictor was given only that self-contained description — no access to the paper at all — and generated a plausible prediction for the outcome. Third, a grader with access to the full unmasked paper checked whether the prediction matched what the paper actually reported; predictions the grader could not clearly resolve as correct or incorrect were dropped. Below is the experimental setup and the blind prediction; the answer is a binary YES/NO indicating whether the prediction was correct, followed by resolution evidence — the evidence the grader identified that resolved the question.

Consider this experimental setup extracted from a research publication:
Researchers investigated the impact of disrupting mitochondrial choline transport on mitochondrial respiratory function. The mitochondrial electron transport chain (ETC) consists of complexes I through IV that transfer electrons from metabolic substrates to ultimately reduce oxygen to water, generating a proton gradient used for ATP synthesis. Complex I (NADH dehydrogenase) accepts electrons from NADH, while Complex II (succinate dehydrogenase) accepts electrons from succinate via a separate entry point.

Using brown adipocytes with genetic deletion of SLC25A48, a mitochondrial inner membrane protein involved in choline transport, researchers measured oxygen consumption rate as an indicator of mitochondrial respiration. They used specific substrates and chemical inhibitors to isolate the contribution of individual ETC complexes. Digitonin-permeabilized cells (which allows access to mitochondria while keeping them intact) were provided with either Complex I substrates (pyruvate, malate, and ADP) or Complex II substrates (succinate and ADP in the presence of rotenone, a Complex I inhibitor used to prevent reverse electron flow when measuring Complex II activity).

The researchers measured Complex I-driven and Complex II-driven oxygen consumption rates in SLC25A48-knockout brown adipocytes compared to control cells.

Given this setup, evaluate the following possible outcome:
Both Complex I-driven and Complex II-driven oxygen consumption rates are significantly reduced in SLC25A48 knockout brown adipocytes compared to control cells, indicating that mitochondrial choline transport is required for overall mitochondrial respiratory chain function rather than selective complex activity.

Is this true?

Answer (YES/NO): YES